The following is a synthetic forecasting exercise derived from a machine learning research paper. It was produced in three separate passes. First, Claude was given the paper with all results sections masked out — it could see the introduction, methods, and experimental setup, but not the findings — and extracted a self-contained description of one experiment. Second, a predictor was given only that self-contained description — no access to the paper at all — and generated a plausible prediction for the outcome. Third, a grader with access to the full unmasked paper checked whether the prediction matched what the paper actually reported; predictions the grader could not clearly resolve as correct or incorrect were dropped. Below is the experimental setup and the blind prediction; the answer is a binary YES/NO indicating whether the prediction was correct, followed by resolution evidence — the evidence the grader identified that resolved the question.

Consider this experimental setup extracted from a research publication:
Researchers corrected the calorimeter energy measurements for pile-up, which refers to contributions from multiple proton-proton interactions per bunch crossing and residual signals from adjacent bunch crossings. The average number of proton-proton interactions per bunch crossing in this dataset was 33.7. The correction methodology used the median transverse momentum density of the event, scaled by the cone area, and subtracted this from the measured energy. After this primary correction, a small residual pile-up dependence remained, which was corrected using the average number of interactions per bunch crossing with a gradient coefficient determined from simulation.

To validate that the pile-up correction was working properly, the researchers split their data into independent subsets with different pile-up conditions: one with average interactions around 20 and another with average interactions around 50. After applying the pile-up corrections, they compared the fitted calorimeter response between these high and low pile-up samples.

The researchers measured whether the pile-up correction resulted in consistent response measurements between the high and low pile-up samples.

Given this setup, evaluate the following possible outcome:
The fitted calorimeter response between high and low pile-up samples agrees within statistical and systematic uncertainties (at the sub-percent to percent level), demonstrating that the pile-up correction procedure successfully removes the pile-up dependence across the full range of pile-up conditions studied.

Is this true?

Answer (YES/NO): YES